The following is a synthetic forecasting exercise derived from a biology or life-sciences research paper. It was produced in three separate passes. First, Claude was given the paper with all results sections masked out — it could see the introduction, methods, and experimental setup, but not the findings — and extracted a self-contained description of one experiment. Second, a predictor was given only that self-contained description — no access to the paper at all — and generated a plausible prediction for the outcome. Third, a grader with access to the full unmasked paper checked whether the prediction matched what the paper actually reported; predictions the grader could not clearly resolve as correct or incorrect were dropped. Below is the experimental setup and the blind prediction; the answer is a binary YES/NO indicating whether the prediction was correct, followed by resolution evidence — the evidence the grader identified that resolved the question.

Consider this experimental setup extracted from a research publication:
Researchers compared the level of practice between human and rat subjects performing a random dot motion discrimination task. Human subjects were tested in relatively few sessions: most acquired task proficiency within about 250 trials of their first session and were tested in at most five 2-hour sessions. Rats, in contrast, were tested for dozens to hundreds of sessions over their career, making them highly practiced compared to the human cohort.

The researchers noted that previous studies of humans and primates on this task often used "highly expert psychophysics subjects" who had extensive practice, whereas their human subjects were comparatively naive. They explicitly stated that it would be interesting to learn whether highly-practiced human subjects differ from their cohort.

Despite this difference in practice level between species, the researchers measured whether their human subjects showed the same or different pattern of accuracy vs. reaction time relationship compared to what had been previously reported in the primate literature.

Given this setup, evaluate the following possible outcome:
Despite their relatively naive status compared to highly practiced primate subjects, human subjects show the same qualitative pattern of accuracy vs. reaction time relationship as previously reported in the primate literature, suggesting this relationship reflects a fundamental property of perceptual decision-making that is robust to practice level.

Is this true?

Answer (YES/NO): YES